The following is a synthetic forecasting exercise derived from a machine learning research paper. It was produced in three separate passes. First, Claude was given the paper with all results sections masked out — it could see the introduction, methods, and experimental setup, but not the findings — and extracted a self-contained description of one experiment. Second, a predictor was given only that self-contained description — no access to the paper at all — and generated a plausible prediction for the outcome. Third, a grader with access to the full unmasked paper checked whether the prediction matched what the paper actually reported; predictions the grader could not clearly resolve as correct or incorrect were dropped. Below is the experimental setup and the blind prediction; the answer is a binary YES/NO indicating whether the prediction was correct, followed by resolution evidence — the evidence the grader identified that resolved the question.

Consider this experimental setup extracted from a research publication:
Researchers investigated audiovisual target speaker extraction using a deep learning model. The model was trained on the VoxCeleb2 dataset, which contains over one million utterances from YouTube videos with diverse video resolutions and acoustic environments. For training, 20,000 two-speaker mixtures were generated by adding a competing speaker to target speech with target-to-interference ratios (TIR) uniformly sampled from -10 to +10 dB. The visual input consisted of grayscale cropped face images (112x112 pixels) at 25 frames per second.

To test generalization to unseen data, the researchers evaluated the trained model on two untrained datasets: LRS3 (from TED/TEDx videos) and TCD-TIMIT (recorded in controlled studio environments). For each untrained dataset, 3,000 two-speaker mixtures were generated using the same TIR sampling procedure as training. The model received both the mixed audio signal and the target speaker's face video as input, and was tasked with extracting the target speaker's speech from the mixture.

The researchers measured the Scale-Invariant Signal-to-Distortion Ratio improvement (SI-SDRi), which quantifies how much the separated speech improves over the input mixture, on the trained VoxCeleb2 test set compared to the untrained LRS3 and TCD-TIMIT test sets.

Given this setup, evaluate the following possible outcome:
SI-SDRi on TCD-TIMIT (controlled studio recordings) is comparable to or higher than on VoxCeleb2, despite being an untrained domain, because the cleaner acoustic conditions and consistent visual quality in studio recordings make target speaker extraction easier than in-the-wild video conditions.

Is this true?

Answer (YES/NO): YES